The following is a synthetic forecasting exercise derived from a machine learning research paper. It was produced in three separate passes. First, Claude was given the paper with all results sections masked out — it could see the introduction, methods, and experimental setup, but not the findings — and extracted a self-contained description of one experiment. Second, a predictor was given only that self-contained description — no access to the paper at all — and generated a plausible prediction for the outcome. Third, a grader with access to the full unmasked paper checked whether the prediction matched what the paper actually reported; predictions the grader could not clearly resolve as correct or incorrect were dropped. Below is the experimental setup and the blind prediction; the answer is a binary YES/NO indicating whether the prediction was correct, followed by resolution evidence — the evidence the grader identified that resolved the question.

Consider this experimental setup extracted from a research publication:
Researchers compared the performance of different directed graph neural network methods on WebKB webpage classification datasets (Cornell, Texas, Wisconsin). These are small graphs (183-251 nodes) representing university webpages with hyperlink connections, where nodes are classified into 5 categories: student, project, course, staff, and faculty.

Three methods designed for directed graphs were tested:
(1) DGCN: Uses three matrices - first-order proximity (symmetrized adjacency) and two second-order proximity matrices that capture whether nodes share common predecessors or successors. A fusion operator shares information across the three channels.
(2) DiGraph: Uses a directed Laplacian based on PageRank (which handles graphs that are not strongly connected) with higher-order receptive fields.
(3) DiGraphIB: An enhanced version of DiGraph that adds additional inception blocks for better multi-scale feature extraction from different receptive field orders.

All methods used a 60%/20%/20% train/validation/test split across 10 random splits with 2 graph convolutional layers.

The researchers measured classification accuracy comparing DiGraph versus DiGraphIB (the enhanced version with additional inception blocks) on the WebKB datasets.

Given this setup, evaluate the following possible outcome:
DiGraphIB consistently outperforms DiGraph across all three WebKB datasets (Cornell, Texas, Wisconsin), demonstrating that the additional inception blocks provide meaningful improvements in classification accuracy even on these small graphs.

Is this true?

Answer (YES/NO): NO